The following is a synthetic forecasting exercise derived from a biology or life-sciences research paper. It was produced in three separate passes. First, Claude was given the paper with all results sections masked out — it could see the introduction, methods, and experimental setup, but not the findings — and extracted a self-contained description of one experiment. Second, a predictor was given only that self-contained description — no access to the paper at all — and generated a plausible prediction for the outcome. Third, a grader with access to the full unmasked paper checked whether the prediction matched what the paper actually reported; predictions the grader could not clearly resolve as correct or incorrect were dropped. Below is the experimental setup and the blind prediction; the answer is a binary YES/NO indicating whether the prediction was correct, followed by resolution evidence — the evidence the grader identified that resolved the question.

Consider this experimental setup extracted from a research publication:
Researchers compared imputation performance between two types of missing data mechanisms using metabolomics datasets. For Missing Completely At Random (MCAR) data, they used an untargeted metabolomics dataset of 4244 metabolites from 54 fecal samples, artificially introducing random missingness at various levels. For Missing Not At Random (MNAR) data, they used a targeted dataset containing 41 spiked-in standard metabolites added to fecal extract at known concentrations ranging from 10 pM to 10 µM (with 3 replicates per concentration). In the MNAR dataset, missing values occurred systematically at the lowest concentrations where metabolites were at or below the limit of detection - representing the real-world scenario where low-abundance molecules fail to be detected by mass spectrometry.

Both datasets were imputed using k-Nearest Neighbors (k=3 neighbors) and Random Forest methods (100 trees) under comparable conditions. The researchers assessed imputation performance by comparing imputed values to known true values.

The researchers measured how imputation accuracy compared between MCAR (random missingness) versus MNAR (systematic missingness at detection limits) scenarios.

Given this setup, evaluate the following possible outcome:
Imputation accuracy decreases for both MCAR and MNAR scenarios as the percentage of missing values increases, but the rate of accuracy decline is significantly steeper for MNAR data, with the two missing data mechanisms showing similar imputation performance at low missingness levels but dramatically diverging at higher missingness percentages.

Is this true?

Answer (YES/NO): NO